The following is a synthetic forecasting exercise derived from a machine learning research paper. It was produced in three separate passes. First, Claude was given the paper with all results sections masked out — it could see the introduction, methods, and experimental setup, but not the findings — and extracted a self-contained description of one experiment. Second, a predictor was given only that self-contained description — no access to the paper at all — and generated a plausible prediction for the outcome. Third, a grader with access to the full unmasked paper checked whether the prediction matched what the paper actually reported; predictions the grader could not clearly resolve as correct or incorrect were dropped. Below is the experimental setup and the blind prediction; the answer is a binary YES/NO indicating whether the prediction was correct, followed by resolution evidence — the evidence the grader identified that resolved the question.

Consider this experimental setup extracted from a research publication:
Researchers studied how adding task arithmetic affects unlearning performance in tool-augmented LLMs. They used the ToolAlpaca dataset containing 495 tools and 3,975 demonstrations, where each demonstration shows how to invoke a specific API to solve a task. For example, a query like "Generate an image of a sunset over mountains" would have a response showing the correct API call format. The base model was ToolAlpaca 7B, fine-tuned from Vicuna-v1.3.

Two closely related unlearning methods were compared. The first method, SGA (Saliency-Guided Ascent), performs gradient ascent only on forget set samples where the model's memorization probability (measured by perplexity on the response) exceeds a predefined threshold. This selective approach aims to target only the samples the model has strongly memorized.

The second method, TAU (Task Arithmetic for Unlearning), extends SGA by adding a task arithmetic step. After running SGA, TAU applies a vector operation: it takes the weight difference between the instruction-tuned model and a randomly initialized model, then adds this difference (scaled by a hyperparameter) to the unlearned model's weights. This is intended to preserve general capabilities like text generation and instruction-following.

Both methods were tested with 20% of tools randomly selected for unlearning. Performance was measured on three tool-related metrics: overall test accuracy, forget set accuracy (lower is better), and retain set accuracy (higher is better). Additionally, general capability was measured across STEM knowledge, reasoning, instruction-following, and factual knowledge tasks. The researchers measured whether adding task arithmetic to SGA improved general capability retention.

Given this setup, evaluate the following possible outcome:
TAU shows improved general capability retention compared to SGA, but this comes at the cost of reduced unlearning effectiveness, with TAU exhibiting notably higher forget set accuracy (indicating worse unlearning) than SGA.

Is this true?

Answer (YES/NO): NO